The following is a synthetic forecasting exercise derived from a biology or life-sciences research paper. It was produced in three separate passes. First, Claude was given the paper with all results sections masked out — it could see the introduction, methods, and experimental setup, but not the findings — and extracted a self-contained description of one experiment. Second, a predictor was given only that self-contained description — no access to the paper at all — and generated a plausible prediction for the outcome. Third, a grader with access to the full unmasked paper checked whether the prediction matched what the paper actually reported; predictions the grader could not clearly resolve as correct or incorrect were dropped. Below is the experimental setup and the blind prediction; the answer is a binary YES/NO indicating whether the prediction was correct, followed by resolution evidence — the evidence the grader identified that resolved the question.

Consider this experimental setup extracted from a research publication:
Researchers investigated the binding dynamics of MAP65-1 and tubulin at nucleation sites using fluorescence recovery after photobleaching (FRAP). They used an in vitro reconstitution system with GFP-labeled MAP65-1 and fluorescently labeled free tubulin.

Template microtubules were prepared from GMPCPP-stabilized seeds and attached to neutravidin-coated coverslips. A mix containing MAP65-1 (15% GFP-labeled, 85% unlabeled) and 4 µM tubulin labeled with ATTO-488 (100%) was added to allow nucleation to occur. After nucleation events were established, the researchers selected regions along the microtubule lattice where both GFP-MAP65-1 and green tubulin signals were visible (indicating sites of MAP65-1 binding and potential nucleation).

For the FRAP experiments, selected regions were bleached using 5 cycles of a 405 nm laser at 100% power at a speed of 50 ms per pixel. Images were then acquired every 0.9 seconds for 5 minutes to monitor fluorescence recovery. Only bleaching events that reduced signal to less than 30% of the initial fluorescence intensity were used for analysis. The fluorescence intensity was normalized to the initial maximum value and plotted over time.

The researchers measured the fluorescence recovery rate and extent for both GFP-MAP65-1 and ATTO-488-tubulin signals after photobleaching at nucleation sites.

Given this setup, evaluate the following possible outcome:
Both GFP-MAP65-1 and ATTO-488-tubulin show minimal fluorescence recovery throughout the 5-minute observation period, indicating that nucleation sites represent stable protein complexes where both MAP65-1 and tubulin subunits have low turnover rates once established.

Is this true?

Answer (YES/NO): NO